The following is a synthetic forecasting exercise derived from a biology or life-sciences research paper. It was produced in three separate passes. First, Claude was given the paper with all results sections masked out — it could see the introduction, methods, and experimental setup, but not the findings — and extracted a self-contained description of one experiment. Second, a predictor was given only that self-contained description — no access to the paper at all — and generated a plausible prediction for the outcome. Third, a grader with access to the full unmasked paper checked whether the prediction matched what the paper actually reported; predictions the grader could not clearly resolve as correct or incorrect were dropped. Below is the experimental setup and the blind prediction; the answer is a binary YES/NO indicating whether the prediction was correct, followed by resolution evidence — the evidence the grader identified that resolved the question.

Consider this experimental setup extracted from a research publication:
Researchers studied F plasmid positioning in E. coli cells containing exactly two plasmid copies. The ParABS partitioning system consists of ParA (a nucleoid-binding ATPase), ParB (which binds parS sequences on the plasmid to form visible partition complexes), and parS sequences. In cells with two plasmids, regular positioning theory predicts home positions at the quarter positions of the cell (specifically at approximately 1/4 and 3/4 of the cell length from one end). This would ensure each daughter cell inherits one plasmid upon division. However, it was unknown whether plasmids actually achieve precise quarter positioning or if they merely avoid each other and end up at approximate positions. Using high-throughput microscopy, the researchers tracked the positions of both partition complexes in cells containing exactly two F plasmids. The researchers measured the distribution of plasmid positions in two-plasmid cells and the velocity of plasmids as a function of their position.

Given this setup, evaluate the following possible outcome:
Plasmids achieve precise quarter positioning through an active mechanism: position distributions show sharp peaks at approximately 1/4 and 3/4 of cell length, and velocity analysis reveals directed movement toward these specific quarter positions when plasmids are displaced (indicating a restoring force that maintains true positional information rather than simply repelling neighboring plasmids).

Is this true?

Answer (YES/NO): YES